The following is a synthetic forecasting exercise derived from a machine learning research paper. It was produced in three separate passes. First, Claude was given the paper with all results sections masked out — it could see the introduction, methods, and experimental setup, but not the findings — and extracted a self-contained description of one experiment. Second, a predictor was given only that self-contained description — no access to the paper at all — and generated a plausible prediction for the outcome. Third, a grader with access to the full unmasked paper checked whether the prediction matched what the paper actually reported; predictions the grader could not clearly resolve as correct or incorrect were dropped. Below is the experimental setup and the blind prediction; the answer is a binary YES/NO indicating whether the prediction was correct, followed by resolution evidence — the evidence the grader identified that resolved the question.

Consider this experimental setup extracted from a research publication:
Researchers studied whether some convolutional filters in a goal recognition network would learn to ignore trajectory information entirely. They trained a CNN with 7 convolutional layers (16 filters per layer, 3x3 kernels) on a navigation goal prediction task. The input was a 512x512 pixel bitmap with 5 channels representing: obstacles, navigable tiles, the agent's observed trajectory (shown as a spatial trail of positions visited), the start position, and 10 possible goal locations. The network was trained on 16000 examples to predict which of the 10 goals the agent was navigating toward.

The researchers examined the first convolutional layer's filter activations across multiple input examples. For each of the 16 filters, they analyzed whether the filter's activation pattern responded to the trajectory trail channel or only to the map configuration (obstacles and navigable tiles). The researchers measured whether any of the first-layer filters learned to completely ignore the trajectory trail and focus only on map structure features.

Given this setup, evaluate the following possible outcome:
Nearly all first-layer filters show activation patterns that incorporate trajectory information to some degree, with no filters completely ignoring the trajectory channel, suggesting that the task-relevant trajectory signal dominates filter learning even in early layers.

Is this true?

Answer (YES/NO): NO